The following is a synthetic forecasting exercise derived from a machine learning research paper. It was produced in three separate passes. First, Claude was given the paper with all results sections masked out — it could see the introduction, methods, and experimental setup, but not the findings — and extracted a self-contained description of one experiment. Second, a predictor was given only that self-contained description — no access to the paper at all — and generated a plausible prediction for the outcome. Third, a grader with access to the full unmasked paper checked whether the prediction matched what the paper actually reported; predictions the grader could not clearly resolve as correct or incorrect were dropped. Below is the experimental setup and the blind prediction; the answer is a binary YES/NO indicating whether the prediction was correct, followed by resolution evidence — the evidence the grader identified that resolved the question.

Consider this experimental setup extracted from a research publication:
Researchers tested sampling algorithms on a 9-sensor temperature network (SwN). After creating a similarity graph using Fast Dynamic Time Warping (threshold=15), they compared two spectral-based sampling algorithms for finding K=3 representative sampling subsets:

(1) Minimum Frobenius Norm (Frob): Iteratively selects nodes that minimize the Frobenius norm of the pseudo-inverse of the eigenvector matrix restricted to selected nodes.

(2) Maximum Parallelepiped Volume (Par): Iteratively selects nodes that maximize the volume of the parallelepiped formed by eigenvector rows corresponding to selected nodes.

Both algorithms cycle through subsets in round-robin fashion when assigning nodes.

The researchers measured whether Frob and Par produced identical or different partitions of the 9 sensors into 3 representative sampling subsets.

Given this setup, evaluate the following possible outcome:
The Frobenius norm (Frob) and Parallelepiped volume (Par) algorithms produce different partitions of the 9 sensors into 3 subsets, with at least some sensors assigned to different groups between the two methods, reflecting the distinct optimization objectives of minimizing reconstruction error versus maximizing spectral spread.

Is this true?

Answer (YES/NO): NO